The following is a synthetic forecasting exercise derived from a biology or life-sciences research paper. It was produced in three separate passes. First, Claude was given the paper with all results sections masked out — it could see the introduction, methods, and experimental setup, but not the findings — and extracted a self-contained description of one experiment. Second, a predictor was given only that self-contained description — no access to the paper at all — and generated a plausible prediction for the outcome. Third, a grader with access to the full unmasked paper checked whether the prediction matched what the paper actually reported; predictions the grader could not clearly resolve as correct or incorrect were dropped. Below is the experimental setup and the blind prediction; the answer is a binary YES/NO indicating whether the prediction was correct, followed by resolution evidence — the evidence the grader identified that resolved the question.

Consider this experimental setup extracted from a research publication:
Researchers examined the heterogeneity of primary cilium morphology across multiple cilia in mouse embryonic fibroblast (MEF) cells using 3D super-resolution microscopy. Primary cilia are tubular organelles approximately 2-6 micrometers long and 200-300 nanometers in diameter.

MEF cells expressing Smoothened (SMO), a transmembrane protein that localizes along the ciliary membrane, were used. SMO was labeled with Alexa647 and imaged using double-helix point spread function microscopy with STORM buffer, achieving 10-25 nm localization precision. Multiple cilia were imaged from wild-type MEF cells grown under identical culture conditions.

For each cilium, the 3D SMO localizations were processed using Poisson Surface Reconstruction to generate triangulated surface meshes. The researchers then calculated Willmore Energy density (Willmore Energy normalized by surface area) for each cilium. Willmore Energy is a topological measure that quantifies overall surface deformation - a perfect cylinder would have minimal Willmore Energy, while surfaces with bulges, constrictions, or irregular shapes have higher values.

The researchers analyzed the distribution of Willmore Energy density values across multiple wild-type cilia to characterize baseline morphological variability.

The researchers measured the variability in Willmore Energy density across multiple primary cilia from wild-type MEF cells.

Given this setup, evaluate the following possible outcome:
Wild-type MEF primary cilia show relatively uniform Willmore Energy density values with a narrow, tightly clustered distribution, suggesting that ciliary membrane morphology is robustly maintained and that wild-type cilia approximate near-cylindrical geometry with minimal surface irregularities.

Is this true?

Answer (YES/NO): NO